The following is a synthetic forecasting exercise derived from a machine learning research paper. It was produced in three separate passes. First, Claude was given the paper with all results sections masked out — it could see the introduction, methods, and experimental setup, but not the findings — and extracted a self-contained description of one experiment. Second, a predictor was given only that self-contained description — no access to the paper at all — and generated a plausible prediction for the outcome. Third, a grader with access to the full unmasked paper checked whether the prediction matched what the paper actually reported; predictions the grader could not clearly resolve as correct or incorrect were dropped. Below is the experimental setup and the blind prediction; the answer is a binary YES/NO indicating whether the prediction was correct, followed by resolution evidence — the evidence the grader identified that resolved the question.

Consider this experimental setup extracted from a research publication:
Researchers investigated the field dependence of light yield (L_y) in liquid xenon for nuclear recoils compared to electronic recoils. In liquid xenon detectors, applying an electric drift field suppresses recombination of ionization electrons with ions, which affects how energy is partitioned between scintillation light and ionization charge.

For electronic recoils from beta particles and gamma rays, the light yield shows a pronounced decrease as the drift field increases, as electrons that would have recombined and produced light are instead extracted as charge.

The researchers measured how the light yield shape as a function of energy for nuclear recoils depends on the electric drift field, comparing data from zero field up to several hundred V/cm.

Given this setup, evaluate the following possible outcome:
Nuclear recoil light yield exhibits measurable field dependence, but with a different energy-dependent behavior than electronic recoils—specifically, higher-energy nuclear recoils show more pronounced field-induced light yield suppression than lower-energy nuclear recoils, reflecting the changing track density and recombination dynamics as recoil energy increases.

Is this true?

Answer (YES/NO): NO